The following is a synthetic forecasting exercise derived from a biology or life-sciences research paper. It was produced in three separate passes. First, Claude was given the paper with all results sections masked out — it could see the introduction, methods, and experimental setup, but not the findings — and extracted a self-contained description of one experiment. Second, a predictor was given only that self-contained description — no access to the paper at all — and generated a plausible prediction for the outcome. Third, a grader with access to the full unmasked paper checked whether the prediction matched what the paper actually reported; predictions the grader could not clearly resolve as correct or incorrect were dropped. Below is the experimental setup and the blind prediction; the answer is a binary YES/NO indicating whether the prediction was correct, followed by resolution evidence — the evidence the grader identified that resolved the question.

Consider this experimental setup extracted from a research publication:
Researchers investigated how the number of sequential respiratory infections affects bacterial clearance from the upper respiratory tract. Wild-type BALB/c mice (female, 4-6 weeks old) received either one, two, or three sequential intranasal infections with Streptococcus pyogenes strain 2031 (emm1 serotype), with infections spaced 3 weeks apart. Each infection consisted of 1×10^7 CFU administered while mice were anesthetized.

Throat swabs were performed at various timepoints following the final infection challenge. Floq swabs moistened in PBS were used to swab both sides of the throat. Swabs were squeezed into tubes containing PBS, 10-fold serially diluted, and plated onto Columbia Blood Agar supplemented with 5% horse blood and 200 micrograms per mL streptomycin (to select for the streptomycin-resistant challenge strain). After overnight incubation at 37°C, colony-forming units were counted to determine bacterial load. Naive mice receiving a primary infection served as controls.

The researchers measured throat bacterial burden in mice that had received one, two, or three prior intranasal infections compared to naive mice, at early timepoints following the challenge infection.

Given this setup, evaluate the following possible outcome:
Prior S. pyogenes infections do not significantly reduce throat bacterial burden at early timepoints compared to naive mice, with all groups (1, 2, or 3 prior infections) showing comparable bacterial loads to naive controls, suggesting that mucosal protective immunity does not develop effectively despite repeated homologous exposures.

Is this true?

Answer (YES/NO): NO